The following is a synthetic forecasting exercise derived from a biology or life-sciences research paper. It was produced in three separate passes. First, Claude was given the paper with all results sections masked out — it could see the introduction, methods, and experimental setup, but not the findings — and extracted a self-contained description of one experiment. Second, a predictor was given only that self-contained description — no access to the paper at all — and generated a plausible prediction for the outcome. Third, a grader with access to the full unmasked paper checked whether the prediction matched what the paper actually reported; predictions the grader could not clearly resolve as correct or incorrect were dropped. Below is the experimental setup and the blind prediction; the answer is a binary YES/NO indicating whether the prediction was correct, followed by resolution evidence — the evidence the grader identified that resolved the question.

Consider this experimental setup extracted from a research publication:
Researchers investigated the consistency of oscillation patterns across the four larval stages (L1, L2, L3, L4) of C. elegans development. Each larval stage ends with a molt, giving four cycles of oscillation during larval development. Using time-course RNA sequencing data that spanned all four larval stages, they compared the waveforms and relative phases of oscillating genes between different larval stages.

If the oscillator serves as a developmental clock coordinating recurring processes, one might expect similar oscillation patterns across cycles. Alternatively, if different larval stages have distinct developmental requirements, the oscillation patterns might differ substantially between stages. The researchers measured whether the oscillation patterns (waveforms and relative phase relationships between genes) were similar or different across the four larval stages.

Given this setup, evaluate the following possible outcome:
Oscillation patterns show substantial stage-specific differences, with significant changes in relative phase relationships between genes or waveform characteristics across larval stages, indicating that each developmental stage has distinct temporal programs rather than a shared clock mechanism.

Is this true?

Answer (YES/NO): NO